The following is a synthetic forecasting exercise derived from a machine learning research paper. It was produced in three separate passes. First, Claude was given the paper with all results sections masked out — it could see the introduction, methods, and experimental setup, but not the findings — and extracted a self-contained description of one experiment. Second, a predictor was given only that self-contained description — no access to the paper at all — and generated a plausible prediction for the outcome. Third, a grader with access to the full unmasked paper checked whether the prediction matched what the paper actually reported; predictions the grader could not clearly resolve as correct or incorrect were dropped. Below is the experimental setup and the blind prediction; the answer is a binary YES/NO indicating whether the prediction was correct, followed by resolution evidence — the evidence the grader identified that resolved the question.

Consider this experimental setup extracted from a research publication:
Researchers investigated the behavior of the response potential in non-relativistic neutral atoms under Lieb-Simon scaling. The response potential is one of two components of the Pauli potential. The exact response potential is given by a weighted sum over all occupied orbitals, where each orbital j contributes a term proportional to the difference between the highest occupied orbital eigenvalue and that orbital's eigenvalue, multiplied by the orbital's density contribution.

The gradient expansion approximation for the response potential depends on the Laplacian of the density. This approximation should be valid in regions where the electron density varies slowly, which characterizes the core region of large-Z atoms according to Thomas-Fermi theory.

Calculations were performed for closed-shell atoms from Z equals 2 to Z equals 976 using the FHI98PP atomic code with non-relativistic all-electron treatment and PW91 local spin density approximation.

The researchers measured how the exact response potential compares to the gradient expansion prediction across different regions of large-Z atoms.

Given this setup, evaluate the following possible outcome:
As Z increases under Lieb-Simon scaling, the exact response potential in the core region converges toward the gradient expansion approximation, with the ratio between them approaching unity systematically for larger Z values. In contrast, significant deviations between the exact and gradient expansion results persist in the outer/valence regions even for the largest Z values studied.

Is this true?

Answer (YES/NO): NO